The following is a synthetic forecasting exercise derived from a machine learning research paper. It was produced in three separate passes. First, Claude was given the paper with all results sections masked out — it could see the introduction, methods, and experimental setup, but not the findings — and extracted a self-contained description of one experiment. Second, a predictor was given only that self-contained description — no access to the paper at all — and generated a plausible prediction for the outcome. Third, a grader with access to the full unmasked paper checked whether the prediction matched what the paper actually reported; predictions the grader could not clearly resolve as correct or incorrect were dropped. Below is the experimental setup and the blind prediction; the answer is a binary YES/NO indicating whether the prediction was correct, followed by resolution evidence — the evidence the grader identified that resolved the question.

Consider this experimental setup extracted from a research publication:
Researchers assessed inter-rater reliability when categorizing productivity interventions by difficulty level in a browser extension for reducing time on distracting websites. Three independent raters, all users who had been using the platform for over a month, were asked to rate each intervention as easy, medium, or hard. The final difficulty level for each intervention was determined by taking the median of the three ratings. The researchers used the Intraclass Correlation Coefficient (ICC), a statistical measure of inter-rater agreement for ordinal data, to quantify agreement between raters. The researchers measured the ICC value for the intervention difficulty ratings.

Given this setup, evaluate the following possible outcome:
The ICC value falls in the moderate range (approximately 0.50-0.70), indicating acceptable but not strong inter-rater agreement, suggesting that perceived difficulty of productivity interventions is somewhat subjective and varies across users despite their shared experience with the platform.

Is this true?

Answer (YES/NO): YES